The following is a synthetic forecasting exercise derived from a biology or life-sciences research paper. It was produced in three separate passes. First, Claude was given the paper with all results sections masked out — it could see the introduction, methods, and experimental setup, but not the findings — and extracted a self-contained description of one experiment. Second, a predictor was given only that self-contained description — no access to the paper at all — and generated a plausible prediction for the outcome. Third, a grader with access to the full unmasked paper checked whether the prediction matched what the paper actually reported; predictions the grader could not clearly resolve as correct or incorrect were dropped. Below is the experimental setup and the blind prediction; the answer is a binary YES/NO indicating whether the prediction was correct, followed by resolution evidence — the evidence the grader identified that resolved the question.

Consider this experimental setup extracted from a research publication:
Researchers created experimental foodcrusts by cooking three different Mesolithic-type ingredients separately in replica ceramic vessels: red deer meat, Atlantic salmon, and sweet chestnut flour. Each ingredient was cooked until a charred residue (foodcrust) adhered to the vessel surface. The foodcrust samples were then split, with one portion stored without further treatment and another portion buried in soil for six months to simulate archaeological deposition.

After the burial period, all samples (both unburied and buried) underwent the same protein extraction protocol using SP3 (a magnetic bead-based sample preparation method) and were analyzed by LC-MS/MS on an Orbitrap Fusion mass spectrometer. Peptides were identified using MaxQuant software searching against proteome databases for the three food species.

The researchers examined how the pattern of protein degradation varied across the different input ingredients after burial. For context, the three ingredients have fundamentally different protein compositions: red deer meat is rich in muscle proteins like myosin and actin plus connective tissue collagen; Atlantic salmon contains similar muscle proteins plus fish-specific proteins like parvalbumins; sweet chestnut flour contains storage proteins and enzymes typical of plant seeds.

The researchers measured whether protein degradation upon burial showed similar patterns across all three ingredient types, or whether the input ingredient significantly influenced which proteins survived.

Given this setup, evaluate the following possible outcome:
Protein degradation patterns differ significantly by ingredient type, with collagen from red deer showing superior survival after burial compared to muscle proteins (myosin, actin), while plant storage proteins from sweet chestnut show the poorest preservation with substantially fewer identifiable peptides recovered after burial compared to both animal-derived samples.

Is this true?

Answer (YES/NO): NO